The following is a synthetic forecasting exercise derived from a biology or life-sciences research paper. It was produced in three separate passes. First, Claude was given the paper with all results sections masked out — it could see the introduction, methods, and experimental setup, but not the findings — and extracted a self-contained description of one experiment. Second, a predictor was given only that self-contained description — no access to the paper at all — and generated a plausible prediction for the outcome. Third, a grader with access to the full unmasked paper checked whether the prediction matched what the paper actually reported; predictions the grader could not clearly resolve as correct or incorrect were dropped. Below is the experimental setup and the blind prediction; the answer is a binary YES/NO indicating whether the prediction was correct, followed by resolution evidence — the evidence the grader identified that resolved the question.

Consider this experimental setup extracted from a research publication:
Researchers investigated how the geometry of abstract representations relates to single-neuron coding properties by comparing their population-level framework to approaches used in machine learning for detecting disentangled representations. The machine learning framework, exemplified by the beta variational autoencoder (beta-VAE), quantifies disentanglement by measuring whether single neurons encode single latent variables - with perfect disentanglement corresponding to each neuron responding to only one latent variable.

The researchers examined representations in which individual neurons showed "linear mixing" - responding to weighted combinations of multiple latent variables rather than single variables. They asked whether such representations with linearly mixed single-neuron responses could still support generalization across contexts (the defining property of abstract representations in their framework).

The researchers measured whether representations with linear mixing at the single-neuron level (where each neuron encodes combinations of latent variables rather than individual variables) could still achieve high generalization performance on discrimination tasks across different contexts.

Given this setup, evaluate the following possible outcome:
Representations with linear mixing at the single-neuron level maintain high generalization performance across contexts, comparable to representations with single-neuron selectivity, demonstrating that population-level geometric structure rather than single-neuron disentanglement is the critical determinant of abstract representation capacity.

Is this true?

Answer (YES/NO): YES